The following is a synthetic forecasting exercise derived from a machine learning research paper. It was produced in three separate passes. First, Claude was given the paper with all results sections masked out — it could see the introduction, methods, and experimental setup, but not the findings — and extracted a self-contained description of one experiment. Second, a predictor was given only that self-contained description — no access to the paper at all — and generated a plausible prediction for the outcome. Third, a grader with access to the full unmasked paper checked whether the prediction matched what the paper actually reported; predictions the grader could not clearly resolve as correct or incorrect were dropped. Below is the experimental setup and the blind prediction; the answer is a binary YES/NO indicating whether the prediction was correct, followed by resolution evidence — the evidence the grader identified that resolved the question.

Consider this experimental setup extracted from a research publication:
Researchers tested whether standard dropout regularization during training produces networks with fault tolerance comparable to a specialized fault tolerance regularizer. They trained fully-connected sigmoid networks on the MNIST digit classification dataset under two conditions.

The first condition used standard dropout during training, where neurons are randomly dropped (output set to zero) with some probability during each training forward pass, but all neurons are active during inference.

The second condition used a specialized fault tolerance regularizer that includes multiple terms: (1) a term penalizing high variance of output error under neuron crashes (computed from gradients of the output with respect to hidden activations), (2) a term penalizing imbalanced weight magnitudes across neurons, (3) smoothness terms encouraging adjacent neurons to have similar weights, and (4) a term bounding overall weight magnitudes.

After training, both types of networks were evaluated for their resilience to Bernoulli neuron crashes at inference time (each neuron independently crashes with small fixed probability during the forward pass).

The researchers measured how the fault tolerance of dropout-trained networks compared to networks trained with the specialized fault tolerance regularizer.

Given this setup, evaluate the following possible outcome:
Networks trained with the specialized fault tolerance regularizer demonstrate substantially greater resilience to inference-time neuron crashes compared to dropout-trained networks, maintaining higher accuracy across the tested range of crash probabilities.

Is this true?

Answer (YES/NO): NO